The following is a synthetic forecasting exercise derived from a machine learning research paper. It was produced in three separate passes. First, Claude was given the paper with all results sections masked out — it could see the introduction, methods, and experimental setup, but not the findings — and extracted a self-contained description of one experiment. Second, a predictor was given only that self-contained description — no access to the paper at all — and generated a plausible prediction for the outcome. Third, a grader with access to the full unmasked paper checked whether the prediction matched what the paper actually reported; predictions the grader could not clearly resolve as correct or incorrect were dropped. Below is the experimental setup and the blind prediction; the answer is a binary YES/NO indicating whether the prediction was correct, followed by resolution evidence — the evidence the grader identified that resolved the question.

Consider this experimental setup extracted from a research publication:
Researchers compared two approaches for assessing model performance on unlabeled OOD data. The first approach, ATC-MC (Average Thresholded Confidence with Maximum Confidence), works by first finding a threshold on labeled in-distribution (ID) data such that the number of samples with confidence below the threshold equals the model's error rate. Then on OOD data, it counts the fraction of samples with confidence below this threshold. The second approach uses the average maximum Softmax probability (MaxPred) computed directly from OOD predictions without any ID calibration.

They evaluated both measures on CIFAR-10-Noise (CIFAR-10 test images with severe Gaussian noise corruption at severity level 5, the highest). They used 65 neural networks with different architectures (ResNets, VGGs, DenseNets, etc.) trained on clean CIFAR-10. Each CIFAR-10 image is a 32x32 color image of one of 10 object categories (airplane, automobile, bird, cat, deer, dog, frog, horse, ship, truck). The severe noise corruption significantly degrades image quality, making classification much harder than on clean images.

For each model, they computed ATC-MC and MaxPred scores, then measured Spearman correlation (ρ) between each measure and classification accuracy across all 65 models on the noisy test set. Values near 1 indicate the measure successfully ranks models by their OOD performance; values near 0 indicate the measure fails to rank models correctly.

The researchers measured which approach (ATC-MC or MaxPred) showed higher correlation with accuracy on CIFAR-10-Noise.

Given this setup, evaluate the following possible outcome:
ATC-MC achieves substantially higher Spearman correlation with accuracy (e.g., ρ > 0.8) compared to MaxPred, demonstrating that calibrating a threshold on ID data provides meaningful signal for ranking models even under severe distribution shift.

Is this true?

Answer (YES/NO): NO